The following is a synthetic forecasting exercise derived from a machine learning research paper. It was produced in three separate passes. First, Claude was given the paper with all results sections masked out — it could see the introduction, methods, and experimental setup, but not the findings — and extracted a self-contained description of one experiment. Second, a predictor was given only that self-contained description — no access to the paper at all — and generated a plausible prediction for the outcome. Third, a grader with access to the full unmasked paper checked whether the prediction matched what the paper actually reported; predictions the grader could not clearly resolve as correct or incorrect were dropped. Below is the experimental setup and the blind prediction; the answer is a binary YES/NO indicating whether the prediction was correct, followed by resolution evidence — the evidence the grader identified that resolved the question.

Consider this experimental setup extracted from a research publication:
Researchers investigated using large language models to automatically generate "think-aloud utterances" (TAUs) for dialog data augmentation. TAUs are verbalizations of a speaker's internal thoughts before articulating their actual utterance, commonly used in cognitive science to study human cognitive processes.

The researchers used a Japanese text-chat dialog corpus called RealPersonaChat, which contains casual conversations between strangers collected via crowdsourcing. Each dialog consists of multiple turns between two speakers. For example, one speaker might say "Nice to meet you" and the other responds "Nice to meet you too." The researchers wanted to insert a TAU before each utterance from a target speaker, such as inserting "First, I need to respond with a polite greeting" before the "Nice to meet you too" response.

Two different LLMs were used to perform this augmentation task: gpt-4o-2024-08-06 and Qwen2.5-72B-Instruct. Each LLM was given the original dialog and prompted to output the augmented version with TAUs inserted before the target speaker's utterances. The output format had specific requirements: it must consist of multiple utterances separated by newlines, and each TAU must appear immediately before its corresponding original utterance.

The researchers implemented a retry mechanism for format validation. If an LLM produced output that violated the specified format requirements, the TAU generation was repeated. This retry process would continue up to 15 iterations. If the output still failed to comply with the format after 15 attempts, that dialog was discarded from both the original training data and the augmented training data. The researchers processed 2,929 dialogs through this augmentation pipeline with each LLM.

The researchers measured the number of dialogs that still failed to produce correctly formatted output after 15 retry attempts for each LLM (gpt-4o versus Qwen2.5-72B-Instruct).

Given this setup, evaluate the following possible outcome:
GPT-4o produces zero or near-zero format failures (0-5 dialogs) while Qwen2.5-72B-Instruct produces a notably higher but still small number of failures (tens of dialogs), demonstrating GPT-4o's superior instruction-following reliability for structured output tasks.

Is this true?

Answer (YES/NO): NO